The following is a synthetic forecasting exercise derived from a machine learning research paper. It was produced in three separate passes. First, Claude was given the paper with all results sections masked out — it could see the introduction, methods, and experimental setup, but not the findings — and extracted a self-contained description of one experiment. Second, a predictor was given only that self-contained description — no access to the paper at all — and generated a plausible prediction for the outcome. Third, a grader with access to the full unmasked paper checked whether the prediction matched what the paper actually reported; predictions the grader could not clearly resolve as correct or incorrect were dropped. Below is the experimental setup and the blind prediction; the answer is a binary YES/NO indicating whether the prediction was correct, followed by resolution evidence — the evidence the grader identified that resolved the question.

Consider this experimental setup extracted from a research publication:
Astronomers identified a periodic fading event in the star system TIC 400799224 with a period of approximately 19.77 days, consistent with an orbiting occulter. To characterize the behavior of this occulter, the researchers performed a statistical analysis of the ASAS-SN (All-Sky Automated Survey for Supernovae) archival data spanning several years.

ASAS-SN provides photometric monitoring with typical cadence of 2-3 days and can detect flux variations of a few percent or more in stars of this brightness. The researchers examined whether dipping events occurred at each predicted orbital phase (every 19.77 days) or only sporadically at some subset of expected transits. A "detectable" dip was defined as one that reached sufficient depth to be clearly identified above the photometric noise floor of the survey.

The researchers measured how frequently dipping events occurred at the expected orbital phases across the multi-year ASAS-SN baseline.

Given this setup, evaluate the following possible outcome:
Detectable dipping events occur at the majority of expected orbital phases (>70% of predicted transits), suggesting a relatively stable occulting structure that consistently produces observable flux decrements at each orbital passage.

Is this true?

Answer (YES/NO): NO